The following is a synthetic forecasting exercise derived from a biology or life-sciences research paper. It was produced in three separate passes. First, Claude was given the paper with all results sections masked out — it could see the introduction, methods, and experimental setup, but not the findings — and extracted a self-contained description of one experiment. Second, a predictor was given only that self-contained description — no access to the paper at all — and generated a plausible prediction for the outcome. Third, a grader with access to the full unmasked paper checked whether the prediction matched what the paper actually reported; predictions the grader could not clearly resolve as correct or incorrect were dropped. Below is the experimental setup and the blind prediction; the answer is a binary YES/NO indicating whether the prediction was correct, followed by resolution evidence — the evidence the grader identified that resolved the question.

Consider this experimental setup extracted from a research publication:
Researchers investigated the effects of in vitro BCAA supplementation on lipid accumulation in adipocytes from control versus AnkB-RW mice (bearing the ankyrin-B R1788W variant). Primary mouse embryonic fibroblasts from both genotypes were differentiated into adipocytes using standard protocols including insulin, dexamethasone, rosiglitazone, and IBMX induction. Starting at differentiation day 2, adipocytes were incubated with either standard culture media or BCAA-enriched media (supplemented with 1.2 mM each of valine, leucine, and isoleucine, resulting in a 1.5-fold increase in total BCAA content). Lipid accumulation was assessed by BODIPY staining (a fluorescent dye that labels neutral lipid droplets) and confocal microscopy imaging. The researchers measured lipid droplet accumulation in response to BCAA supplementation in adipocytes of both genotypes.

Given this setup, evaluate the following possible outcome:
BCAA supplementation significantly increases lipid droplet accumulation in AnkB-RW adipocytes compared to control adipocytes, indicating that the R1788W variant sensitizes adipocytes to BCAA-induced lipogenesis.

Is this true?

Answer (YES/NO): NO